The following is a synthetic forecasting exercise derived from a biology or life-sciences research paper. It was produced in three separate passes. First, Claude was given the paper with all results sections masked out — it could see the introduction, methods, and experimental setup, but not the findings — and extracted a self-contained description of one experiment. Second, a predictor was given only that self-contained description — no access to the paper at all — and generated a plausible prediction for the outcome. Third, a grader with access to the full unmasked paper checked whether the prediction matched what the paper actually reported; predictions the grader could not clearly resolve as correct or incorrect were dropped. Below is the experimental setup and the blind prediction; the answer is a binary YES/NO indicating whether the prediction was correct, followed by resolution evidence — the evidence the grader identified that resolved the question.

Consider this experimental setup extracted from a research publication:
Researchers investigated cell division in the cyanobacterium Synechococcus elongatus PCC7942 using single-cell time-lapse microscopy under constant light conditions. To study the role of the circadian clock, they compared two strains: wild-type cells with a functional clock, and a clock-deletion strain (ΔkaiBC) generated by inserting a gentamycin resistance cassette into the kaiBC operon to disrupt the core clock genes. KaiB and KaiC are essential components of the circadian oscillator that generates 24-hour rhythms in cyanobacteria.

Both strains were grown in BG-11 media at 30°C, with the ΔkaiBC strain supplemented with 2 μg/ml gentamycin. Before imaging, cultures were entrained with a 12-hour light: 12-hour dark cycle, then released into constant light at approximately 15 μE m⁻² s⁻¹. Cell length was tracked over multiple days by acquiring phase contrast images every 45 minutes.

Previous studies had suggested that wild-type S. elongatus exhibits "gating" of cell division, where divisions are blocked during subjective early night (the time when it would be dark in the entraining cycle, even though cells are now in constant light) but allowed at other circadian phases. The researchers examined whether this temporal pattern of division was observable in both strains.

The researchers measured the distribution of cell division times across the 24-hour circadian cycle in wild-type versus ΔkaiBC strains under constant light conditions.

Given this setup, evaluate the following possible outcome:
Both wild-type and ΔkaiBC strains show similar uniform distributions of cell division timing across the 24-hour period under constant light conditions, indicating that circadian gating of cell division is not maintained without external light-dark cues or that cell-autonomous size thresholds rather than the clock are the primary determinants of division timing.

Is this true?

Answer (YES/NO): NO